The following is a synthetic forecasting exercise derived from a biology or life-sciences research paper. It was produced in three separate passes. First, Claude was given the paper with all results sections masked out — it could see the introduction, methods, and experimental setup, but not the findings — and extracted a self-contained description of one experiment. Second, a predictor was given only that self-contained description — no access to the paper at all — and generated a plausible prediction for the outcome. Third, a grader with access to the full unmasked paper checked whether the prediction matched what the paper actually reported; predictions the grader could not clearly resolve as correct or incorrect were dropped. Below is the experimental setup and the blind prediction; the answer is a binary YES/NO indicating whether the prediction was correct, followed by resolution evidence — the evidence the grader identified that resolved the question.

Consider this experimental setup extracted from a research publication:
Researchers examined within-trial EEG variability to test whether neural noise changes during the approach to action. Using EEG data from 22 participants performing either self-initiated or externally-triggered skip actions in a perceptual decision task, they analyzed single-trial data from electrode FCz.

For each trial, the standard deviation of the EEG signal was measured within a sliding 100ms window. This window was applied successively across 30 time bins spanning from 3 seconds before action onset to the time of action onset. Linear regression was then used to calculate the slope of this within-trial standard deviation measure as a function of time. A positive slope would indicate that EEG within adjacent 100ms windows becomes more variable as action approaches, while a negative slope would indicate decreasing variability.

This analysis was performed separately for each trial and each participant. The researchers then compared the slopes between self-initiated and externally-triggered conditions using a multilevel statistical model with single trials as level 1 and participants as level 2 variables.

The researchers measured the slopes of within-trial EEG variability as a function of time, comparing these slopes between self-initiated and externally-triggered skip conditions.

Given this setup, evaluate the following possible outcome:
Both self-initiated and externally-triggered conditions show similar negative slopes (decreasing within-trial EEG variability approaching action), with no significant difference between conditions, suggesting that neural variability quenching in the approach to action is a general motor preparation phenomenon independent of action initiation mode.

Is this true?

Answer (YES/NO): NO